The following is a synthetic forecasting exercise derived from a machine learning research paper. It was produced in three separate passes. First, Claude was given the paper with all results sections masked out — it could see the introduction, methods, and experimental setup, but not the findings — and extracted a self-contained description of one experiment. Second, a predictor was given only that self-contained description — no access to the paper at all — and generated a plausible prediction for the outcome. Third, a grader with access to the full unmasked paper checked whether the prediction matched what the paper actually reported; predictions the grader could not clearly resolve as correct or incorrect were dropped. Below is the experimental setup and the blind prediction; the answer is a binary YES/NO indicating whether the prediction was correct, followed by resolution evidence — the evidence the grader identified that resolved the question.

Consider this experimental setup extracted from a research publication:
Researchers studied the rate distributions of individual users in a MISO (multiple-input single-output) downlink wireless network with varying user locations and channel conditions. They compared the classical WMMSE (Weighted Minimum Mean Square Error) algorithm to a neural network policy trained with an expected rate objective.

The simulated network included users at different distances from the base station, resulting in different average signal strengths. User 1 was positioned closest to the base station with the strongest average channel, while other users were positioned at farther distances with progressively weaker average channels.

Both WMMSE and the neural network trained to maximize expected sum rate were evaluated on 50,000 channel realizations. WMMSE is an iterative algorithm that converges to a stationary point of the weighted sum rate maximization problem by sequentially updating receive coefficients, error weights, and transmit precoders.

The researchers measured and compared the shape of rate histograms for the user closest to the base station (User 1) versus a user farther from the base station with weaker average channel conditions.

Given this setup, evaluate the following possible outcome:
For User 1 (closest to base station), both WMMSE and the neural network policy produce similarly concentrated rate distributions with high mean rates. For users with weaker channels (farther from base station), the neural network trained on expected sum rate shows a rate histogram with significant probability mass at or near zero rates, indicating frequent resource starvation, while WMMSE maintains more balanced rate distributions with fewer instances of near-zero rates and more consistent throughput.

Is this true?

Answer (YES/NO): NO